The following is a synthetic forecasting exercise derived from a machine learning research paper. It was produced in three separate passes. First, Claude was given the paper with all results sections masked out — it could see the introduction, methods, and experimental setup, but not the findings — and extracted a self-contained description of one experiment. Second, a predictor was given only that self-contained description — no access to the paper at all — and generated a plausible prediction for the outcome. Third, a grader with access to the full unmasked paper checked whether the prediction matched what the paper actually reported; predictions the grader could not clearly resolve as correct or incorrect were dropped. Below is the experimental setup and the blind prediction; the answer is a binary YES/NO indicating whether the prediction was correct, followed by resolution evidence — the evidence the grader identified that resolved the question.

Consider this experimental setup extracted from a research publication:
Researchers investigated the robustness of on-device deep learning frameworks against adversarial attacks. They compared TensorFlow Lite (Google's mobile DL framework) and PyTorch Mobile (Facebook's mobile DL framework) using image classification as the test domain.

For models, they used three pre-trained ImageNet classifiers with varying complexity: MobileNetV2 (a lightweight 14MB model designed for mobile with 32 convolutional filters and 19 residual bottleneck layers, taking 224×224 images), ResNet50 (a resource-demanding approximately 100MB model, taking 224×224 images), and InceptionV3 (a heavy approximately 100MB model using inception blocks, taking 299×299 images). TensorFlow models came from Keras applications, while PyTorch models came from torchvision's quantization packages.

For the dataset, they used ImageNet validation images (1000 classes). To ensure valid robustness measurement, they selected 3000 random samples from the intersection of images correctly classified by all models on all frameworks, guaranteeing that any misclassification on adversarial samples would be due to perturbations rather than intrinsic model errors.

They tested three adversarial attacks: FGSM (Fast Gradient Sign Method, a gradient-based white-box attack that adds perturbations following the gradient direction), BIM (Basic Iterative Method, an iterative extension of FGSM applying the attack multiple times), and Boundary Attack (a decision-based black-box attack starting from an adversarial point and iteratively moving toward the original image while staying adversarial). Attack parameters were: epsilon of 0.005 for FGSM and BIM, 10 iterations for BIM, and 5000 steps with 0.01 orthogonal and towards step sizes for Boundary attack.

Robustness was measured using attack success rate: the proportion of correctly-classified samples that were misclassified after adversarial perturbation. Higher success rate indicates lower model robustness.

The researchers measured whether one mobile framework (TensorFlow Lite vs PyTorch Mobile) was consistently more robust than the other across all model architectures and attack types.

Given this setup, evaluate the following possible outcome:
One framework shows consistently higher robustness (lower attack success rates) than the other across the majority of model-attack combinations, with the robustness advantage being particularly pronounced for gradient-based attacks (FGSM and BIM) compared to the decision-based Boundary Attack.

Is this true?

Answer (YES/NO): NO